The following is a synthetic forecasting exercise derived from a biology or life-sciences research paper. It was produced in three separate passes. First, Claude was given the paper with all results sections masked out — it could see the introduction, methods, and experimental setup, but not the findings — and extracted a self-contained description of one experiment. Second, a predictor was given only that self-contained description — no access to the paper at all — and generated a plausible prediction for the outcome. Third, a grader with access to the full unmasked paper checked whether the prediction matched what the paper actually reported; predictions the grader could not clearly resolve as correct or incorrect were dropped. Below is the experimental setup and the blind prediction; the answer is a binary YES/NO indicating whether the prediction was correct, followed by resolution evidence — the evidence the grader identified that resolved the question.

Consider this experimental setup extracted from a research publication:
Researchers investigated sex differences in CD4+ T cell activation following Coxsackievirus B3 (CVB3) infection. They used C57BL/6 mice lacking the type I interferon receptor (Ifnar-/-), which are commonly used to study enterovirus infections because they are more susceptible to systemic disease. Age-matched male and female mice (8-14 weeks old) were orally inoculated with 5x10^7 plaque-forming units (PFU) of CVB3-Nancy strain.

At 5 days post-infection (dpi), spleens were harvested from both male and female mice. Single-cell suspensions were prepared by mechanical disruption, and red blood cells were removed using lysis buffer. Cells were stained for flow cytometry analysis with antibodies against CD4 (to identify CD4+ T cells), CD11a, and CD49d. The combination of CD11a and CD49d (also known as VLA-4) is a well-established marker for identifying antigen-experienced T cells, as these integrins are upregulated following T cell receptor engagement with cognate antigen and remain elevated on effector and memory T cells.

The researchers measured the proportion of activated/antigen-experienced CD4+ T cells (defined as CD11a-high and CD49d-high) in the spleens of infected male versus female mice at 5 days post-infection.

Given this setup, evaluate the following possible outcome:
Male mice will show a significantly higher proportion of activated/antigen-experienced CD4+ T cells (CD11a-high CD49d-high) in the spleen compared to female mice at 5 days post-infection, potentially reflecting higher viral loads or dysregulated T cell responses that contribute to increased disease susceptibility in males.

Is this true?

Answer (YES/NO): NO